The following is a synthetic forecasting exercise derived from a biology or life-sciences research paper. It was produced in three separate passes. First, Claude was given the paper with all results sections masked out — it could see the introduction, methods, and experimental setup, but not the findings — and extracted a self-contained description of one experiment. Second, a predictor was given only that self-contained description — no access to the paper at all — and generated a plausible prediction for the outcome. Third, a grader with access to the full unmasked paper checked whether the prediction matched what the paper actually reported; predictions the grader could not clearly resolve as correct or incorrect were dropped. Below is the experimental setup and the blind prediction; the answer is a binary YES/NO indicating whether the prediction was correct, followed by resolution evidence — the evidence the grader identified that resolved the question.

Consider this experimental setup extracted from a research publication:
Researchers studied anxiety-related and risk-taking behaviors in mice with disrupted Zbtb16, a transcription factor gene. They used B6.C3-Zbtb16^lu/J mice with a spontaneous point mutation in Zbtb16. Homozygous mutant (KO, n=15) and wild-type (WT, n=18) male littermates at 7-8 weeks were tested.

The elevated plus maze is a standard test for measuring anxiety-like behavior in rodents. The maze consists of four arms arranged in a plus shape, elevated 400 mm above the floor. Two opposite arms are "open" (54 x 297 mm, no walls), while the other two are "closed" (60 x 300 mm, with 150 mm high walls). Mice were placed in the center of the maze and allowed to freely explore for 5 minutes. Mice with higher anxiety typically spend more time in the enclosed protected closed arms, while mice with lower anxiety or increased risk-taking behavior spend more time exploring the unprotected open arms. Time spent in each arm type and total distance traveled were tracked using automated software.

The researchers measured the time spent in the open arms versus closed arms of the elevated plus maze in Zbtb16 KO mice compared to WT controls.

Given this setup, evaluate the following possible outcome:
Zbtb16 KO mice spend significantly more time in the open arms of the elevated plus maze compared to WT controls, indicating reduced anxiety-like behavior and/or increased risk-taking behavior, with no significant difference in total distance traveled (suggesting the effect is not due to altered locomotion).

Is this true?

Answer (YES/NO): NO